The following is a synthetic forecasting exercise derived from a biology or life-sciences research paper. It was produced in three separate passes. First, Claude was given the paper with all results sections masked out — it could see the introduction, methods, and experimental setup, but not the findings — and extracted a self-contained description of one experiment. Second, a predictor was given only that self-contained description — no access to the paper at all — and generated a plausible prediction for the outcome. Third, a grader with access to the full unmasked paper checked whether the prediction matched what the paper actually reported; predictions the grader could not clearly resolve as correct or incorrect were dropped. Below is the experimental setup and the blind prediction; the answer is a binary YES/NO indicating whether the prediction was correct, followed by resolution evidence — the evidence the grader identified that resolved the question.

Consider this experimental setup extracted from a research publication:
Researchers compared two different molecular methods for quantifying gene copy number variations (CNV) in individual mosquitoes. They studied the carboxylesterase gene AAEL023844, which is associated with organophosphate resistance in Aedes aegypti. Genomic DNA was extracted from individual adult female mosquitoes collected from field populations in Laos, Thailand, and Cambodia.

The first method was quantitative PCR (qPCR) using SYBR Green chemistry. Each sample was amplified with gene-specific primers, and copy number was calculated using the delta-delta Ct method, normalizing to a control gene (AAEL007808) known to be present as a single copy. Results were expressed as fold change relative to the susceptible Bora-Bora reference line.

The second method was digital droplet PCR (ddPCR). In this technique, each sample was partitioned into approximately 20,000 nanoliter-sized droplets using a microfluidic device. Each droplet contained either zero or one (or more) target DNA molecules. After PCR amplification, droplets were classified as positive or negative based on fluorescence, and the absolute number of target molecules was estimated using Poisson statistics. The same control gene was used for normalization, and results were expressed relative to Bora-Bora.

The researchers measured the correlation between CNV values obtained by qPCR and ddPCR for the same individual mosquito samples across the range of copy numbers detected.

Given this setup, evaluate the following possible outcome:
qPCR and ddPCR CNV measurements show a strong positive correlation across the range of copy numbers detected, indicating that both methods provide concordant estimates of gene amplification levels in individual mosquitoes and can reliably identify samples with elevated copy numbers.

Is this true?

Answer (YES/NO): YES